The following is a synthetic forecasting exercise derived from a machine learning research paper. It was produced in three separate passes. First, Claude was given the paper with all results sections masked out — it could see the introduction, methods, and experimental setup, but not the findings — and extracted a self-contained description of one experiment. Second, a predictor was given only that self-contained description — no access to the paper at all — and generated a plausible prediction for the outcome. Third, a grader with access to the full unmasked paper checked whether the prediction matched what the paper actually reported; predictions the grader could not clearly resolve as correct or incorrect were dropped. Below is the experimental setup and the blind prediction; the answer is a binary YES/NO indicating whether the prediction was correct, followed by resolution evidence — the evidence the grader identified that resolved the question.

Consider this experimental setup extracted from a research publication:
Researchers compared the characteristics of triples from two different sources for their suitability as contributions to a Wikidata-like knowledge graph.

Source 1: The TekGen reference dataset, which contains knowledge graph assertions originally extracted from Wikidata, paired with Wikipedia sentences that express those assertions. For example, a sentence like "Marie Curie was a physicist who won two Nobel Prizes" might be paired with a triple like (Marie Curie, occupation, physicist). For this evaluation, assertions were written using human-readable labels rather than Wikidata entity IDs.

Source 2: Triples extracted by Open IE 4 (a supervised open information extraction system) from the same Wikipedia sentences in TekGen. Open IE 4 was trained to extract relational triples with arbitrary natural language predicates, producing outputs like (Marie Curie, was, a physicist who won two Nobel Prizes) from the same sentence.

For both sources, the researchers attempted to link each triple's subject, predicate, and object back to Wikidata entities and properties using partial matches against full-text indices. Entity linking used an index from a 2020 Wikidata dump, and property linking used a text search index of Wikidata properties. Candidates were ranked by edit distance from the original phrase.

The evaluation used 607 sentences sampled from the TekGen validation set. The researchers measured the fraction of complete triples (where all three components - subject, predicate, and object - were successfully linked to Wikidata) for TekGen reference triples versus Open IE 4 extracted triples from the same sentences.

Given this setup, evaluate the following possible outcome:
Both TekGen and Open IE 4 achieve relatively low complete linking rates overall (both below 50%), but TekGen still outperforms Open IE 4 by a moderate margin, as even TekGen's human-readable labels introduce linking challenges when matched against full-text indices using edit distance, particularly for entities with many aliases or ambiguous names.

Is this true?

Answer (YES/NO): NO